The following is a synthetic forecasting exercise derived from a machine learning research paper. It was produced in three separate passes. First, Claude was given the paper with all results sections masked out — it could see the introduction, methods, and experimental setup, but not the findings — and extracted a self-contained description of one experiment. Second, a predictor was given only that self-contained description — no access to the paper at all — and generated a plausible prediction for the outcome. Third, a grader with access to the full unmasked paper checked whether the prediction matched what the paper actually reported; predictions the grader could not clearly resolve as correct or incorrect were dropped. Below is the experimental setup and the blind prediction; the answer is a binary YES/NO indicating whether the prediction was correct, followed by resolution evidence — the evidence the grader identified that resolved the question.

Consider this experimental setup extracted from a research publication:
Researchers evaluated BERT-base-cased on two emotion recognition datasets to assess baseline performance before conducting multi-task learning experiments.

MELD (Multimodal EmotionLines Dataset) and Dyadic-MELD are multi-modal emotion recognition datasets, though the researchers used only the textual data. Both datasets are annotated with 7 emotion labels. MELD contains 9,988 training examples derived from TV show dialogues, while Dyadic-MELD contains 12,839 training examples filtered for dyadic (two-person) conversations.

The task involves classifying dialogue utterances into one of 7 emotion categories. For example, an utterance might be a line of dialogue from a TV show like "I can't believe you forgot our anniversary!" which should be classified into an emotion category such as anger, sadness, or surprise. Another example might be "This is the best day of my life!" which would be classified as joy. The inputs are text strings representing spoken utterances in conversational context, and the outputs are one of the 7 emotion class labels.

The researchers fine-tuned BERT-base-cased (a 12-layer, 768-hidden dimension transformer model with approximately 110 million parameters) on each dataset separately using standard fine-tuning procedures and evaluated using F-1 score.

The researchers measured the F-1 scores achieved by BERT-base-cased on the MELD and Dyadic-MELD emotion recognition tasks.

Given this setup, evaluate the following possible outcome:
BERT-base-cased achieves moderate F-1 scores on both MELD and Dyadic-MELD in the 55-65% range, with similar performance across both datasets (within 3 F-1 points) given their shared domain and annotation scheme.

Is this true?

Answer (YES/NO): NO